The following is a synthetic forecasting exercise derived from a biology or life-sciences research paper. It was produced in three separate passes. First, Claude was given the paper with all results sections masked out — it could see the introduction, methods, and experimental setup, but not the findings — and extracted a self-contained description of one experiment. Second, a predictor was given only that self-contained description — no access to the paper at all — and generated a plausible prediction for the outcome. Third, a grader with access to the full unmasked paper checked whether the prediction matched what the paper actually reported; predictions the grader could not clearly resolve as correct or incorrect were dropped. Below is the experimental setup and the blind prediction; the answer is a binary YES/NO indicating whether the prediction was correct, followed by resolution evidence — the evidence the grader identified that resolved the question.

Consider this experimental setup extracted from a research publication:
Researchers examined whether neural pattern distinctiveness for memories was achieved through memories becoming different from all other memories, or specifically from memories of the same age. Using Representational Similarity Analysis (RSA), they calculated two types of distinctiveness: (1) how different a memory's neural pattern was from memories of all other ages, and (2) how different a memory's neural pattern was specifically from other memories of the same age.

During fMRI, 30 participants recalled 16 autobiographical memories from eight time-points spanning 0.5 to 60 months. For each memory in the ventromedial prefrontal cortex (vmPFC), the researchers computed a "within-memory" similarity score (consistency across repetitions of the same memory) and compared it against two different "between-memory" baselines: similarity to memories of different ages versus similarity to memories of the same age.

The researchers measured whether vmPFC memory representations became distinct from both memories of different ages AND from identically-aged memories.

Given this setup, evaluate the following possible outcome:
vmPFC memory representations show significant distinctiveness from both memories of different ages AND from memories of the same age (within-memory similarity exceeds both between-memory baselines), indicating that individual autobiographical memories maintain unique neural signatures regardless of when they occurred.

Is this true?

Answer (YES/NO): YES